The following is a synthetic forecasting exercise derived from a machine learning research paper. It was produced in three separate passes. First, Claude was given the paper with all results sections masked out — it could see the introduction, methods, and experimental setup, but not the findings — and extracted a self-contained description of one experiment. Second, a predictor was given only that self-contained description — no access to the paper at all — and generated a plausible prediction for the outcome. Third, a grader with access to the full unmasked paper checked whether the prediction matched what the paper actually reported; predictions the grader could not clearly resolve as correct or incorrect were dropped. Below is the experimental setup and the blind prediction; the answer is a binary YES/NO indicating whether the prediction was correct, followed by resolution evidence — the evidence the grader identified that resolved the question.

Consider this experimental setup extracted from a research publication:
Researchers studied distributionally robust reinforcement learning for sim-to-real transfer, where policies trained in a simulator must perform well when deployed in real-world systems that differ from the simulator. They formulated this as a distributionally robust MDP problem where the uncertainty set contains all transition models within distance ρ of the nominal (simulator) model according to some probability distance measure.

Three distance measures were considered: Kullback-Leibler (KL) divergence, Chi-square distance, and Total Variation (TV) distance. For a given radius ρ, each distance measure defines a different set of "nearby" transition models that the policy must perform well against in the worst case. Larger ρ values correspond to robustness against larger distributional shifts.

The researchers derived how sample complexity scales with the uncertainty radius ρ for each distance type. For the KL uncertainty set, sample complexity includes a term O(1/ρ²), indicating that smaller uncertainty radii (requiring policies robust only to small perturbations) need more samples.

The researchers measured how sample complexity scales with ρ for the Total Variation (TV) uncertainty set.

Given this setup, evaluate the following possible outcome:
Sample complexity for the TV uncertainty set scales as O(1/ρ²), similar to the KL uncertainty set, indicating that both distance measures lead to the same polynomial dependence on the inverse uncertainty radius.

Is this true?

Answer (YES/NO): YES